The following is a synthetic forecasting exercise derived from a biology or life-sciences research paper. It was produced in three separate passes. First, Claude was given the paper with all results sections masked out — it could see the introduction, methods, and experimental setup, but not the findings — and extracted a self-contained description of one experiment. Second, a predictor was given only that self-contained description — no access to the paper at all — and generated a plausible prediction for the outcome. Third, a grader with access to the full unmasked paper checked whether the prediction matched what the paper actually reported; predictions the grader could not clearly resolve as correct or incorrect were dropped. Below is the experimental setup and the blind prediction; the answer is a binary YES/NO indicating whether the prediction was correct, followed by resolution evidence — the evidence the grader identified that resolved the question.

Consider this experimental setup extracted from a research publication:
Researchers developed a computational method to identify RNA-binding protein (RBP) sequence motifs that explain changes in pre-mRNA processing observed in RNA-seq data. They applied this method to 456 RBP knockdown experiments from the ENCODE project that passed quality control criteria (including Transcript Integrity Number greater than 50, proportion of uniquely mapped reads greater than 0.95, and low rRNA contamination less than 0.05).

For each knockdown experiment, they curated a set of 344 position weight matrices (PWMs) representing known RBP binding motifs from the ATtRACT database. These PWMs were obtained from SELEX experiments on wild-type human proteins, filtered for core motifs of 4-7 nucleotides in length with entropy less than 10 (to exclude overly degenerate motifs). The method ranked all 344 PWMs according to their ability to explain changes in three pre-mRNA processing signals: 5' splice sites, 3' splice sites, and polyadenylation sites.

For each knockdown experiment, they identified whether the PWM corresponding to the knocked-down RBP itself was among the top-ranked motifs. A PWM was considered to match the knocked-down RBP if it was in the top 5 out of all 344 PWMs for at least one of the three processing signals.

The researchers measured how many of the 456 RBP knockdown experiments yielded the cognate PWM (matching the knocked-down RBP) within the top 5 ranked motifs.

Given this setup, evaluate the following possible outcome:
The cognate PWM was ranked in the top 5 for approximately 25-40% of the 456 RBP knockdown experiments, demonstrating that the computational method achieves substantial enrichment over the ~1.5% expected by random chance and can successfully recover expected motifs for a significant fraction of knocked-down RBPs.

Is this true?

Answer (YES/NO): NO